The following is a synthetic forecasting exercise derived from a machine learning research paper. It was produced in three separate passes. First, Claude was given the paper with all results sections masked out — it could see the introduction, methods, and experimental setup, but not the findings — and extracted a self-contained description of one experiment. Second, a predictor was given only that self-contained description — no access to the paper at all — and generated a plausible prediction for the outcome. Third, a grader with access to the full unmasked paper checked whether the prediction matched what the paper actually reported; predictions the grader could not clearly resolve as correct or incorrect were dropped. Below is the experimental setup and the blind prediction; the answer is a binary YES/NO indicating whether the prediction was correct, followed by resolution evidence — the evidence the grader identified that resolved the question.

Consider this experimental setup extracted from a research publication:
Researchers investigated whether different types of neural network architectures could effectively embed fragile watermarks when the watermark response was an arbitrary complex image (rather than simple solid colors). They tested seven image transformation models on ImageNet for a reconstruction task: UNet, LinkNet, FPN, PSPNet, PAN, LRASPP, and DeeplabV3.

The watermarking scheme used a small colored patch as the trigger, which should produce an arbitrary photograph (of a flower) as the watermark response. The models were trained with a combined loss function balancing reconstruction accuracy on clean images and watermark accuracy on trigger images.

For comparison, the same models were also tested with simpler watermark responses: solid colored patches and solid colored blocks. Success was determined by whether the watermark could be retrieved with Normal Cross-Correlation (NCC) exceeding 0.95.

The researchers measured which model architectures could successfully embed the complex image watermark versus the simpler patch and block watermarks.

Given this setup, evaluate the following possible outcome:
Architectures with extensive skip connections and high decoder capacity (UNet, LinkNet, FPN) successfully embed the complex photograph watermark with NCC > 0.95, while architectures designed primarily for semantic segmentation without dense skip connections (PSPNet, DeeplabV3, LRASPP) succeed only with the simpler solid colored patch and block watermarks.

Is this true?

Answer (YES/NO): YES